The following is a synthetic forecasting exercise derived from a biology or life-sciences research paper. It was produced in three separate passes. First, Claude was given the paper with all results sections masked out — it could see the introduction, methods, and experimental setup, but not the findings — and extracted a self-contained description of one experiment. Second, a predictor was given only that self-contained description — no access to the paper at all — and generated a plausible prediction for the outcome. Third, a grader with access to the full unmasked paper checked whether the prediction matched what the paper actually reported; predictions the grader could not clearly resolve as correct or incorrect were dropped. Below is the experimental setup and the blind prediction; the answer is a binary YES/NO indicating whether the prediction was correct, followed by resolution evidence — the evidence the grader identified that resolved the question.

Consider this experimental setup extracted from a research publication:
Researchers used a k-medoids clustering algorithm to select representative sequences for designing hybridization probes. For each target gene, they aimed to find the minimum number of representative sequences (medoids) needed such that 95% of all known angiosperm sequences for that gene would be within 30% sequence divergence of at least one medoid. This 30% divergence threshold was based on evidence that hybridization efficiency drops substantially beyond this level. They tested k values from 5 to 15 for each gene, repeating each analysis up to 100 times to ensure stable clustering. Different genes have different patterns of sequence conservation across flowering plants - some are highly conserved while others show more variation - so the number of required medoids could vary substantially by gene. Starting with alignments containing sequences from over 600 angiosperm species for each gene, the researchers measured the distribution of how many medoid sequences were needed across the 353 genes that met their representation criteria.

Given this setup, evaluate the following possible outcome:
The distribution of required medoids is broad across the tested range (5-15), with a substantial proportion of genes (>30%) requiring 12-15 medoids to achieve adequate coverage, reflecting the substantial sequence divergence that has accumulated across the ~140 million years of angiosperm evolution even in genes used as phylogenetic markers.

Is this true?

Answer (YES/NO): YES